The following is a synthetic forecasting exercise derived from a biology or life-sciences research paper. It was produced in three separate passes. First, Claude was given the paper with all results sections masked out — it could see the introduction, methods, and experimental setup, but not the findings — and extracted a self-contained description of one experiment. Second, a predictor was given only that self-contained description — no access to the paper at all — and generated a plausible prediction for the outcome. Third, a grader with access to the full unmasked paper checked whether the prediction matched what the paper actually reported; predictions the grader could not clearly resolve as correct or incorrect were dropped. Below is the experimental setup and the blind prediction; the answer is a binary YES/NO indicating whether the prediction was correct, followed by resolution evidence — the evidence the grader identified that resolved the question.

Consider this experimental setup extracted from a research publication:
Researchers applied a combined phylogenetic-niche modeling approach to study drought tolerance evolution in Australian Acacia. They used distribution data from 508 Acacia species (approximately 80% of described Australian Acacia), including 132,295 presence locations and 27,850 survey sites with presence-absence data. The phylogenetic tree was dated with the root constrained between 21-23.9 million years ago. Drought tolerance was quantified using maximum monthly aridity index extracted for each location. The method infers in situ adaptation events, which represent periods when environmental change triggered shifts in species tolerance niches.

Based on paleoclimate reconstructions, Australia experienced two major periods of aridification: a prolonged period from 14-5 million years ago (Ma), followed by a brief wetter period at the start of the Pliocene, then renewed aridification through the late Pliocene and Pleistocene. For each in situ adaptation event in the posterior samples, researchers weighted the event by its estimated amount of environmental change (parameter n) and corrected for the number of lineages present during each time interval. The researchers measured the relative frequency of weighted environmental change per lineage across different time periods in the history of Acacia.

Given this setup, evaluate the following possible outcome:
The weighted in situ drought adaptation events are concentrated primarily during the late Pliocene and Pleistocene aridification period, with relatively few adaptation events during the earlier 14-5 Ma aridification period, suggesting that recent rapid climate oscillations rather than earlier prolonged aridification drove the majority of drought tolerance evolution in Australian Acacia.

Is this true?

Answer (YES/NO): NO